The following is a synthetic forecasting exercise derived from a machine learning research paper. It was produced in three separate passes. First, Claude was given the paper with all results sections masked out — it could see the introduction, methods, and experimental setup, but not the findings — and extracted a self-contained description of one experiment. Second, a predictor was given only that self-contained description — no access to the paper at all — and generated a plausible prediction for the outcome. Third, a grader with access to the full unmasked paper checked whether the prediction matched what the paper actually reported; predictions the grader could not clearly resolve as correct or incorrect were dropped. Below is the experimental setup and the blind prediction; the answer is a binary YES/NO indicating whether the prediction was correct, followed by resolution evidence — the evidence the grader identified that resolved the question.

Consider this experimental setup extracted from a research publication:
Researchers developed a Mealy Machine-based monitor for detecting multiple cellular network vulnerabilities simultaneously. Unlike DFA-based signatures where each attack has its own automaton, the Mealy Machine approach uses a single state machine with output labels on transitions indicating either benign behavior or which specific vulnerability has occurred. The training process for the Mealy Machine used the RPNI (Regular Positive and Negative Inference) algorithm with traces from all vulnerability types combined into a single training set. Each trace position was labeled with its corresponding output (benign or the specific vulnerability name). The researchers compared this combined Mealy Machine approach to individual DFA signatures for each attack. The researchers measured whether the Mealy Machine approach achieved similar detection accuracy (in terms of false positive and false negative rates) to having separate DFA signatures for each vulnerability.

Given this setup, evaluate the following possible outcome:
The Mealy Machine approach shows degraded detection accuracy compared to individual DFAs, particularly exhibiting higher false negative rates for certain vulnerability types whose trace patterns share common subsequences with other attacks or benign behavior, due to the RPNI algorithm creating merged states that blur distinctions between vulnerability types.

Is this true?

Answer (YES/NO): NO